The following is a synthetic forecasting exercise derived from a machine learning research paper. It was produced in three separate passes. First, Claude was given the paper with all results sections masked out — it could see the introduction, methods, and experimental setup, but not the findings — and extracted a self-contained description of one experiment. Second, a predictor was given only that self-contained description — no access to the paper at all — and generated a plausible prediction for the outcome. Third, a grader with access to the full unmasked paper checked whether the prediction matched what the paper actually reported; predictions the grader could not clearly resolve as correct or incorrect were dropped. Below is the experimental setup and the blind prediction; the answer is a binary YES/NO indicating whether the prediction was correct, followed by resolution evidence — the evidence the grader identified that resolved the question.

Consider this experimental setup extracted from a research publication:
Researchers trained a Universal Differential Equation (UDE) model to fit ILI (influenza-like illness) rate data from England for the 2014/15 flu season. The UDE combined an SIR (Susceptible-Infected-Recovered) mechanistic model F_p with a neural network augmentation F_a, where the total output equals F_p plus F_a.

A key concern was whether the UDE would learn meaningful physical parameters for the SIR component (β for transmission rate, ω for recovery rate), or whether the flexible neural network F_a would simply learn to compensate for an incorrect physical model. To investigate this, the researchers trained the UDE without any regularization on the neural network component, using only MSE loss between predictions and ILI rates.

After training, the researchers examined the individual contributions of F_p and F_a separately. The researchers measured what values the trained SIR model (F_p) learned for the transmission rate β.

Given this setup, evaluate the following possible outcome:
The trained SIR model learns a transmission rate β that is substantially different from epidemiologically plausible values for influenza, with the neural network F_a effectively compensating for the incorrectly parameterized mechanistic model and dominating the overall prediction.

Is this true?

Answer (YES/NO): YES